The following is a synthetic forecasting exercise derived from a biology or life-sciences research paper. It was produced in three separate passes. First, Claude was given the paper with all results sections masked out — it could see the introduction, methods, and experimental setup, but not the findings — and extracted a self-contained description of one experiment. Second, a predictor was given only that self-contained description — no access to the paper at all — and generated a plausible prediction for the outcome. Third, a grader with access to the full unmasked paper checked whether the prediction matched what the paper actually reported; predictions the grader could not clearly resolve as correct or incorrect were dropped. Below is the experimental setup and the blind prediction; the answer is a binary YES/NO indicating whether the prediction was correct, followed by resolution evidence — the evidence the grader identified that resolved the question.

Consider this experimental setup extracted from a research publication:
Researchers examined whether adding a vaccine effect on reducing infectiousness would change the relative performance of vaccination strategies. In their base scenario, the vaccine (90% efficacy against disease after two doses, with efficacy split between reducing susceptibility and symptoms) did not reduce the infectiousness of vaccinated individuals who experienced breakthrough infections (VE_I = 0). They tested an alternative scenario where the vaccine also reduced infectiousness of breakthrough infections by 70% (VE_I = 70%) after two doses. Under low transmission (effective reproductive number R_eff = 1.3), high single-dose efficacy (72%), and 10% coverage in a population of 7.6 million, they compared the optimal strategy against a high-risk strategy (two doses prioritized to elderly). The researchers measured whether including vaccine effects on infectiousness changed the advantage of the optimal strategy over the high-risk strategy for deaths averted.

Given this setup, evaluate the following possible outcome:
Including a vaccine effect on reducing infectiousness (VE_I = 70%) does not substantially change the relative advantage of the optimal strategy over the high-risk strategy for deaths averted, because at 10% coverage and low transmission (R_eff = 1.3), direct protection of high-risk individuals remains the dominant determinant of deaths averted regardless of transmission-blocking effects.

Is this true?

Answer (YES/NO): NO